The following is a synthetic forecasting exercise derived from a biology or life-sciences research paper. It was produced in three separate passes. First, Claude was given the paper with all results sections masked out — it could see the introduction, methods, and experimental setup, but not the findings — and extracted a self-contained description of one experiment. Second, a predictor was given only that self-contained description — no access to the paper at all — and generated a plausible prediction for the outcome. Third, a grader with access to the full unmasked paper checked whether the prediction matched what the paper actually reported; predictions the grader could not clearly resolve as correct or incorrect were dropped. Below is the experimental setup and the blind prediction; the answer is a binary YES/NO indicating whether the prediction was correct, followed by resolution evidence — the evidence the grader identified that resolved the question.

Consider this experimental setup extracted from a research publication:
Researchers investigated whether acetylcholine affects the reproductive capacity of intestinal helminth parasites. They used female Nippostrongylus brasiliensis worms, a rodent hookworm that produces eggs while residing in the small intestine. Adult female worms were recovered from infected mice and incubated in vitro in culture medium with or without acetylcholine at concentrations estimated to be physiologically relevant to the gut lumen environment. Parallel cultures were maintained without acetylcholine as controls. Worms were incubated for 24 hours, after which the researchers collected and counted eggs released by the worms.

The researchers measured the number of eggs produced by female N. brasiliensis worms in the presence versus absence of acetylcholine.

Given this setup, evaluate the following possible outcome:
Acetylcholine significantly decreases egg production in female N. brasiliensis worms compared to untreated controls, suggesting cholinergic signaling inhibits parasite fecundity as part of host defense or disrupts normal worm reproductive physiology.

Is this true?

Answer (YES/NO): YES